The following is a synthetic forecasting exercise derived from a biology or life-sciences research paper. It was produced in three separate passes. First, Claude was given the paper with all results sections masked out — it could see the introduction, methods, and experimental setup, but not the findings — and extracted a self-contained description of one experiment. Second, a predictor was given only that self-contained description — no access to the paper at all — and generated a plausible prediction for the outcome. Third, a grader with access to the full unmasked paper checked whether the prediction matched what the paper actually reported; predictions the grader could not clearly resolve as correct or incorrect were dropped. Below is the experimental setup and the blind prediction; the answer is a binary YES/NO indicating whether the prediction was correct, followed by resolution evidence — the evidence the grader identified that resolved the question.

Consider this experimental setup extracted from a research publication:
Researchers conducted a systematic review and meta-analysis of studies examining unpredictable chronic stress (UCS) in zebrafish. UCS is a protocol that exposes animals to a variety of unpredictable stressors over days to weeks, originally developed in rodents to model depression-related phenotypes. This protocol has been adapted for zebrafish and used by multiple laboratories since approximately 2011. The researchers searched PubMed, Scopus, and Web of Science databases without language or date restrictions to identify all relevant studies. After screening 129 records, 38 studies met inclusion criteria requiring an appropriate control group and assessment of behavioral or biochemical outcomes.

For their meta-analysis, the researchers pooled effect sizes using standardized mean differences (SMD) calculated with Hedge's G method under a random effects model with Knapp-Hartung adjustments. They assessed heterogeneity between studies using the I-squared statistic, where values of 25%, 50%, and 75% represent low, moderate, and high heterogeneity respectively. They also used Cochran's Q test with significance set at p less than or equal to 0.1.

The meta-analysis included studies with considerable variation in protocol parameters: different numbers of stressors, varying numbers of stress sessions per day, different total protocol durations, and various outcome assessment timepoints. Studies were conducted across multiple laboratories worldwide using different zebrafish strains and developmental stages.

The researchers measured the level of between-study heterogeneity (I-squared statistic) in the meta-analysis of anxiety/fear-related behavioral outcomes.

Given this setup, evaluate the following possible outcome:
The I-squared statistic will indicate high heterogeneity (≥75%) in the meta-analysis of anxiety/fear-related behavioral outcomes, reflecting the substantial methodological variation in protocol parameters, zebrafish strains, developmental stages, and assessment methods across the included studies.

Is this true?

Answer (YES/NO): YES